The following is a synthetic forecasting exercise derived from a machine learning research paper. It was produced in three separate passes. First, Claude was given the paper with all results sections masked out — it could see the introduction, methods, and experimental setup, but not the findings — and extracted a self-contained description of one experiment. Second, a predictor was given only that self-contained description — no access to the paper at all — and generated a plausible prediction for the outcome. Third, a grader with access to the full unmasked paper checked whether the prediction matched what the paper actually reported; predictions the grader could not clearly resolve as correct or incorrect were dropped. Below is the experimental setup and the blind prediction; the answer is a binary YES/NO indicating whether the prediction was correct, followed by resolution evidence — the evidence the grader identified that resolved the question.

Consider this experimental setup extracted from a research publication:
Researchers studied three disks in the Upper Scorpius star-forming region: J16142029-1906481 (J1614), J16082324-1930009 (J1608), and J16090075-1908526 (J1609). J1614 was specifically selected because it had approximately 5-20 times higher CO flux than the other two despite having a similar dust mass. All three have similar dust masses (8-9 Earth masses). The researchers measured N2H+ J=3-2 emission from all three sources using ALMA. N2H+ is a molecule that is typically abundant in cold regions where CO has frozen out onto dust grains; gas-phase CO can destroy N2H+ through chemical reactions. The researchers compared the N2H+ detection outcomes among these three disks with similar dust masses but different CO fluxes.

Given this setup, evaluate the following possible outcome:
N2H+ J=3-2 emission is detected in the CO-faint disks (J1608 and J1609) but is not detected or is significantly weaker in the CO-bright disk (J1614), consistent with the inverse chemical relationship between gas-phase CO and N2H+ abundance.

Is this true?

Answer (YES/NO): YES